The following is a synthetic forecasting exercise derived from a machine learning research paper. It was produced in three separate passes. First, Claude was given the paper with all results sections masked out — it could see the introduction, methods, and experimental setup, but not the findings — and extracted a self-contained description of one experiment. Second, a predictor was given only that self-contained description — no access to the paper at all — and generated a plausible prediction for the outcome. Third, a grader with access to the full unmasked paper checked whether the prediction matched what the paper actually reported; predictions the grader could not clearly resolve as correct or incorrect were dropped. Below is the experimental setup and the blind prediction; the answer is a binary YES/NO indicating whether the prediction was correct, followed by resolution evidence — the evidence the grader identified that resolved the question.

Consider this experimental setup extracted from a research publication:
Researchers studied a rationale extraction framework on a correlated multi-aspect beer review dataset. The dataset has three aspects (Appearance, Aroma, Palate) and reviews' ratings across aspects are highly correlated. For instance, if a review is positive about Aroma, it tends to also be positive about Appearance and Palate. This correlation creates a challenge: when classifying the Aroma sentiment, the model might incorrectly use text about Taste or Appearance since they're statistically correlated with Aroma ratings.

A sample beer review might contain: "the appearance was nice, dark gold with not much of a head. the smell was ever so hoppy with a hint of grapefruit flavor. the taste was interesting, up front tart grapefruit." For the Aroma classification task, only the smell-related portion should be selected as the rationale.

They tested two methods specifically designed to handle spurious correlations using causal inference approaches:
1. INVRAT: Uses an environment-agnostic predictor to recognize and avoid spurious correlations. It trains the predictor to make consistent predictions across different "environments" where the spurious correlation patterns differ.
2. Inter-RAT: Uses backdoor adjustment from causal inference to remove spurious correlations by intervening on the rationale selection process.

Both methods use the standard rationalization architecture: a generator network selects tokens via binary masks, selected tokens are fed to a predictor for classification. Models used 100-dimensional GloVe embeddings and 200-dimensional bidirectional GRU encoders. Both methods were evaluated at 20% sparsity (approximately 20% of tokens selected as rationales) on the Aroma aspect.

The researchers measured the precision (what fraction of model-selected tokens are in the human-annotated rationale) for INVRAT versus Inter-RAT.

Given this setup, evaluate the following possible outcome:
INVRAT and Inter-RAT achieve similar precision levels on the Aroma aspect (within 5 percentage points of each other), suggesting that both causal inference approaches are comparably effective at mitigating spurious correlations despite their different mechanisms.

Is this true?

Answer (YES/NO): NO